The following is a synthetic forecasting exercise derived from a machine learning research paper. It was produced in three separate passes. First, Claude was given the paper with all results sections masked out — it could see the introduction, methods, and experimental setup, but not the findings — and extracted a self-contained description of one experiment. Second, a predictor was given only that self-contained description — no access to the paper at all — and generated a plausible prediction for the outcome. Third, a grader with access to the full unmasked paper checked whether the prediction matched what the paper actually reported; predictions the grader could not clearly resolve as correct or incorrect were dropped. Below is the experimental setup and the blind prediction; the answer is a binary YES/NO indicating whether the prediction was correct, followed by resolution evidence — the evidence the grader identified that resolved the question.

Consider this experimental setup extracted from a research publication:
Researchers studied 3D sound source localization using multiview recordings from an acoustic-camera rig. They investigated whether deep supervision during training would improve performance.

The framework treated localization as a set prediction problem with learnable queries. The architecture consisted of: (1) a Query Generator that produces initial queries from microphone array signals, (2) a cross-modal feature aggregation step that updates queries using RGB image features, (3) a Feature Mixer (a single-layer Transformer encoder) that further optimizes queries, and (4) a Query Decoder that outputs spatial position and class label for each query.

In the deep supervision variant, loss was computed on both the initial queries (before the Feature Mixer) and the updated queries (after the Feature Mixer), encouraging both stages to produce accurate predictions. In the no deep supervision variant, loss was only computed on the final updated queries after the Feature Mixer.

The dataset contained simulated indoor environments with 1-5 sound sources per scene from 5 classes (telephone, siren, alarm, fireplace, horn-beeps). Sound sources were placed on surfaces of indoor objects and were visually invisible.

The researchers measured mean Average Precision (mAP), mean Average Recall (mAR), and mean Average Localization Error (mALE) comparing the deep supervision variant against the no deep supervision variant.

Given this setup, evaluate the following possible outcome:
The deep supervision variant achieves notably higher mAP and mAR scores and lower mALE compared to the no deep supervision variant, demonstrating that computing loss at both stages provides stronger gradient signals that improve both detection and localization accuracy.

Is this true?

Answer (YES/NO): NO